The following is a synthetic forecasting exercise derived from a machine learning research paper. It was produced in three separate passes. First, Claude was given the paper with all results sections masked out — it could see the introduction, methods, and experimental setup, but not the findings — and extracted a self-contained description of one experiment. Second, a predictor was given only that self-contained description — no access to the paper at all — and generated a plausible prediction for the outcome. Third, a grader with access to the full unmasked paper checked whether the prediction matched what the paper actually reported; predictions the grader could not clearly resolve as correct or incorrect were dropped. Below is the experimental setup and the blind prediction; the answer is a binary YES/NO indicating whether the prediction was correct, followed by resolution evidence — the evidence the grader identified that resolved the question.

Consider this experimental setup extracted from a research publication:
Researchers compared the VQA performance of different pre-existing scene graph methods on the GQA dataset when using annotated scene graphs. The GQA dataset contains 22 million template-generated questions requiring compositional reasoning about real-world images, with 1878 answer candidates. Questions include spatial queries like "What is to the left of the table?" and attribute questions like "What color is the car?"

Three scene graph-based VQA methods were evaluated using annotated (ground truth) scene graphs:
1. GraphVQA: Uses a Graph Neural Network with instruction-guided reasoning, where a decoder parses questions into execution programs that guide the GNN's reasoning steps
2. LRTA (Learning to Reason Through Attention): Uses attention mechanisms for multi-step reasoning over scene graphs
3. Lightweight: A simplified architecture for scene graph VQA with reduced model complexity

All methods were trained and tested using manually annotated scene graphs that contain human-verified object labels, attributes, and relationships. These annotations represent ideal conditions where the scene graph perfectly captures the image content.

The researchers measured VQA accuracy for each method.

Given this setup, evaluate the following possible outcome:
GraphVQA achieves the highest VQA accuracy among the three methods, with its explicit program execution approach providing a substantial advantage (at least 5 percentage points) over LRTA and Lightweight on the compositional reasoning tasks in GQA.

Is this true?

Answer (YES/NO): NO